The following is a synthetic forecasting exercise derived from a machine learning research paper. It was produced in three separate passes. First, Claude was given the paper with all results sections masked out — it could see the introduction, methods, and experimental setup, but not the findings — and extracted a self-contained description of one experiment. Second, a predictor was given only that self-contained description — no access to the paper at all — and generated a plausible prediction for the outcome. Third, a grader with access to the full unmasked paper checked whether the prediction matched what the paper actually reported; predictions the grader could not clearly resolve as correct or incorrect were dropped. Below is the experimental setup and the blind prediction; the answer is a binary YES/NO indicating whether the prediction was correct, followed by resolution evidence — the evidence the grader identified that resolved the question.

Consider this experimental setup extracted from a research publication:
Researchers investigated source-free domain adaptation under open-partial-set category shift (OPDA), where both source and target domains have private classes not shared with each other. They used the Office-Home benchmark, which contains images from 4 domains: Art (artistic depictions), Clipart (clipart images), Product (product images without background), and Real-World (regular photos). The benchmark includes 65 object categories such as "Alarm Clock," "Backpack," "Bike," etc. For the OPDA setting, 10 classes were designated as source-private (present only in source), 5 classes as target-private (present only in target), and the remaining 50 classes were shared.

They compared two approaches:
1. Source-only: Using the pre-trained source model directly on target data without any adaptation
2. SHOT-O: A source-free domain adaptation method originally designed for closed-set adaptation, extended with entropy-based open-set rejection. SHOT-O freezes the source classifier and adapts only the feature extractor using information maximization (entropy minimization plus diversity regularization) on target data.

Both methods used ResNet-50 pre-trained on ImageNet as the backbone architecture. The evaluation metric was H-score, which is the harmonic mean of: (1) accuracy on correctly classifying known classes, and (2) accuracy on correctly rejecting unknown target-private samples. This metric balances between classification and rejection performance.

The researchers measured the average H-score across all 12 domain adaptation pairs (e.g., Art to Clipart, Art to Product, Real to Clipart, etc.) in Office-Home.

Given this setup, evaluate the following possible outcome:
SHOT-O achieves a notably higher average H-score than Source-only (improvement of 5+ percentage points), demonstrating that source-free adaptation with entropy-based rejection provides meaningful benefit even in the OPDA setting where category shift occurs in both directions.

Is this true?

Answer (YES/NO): NO